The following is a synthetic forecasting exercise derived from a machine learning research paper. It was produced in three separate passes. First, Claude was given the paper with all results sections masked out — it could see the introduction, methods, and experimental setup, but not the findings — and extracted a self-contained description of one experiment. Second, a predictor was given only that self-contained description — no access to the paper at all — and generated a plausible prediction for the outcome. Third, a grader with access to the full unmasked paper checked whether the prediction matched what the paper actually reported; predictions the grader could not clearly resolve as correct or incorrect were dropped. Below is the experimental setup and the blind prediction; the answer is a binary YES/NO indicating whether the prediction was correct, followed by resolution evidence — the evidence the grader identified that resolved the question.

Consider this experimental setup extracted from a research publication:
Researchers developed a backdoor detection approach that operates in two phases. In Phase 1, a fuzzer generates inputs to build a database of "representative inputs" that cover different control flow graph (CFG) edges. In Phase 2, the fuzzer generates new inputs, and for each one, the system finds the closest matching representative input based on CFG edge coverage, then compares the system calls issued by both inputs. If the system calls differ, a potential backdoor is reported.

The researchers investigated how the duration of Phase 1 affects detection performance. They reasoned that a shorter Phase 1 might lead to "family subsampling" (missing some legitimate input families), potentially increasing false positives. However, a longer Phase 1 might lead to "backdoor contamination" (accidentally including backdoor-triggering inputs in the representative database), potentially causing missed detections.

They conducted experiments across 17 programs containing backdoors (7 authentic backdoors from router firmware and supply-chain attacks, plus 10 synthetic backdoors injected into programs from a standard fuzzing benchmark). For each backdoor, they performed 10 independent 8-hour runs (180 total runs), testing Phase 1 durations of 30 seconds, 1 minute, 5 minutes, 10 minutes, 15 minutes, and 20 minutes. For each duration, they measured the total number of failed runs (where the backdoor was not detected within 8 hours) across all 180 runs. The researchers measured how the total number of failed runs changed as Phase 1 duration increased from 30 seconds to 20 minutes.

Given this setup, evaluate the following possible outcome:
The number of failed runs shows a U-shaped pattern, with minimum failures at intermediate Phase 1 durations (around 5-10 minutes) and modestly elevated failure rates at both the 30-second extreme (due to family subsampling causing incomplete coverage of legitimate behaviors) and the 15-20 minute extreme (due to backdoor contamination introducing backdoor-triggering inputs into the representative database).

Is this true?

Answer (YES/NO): NO